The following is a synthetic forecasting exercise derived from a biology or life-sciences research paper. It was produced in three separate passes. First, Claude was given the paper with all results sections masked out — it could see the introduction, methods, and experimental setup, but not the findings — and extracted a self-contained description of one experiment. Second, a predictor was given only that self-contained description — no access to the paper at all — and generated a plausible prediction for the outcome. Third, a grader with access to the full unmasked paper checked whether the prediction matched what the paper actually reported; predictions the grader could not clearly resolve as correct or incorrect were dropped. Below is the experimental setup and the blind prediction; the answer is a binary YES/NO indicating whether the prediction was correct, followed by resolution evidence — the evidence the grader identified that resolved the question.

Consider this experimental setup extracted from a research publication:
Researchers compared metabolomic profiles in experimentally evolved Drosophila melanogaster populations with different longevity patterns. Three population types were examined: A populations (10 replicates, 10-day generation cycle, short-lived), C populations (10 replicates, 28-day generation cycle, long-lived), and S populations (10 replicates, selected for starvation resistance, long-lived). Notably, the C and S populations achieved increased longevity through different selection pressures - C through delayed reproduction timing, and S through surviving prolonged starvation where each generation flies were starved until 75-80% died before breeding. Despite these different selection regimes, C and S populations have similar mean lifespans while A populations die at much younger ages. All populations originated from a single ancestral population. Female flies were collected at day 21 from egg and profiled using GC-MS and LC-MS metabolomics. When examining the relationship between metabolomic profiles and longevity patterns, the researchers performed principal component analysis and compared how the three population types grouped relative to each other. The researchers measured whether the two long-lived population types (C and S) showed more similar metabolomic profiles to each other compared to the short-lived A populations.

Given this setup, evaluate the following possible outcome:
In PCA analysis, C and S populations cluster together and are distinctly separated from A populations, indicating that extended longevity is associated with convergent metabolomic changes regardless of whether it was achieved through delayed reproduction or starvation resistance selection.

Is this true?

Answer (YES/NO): YES